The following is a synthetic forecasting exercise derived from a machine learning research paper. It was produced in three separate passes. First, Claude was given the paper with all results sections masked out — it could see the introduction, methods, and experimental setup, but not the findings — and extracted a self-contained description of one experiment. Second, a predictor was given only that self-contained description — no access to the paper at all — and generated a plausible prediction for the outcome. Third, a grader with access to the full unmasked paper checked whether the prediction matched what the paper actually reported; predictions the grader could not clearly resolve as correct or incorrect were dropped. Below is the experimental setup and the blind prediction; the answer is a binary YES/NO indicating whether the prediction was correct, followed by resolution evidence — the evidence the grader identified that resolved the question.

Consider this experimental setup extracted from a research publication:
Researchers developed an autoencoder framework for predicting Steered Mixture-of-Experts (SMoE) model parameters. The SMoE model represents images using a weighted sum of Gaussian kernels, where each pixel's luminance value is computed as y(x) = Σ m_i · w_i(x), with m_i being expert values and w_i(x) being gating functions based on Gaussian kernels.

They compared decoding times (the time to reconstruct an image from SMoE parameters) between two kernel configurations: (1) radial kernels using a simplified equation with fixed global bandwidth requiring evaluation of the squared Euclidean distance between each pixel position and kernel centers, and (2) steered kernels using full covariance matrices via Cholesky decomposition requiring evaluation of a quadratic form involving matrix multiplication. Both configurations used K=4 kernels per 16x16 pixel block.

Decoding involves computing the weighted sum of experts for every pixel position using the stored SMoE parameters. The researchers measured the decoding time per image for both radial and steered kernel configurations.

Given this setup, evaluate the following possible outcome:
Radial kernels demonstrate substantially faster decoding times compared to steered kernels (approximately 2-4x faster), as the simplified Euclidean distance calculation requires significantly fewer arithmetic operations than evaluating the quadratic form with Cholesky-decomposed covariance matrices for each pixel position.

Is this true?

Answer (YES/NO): NO